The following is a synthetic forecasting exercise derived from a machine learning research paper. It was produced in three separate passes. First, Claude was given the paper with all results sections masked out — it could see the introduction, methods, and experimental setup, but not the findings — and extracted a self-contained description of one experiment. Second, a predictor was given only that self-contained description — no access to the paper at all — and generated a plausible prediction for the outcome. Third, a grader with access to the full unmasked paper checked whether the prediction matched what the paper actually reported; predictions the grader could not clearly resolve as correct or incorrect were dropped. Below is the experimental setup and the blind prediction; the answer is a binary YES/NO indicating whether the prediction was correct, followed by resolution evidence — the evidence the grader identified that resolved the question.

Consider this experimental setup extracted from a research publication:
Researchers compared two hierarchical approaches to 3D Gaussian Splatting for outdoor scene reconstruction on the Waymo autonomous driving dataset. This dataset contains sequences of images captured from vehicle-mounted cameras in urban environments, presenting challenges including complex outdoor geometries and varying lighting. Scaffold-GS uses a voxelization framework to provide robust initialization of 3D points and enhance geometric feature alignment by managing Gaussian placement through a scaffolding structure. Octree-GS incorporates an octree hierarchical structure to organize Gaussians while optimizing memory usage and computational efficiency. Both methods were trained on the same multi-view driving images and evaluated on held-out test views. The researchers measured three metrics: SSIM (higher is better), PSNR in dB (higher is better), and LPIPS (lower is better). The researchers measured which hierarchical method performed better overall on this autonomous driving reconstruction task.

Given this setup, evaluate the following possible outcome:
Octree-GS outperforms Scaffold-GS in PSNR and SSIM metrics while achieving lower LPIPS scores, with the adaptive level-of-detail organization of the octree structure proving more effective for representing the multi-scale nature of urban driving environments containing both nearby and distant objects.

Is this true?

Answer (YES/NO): NO